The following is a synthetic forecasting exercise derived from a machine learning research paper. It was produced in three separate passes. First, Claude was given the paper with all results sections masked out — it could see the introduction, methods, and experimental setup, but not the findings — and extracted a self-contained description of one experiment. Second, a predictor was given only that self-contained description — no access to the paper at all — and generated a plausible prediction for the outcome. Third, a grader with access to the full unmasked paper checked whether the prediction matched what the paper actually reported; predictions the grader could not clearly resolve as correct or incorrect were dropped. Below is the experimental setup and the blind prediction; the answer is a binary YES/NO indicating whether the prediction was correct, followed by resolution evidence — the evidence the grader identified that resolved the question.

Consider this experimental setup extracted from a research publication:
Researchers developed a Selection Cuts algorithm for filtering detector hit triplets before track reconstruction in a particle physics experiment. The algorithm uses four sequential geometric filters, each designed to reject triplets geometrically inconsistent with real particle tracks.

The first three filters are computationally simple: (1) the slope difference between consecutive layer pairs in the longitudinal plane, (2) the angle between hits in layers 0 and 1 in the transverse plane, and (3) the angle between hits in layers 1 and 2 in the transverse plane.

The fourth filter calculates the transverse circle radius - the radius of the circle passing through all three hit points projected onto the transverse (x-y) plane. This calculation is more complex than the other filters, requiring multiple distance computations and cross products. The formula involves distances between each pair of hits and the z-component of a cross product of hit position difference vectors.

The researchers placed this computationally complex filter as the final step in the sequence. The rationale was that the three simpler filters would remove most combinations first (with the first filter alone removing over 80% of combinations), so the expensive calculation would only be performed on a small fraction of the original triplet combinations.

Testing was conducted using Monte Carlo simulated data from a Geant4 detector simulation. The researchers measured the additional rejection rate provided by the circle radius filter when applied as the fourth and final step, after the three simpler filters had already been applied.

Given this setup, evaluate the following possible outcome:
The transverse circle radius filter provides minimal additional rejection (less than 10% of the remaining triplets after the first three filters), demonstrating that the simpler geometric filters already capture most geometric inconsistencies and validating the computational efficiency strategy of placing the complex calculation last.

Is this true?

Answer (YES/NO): NO